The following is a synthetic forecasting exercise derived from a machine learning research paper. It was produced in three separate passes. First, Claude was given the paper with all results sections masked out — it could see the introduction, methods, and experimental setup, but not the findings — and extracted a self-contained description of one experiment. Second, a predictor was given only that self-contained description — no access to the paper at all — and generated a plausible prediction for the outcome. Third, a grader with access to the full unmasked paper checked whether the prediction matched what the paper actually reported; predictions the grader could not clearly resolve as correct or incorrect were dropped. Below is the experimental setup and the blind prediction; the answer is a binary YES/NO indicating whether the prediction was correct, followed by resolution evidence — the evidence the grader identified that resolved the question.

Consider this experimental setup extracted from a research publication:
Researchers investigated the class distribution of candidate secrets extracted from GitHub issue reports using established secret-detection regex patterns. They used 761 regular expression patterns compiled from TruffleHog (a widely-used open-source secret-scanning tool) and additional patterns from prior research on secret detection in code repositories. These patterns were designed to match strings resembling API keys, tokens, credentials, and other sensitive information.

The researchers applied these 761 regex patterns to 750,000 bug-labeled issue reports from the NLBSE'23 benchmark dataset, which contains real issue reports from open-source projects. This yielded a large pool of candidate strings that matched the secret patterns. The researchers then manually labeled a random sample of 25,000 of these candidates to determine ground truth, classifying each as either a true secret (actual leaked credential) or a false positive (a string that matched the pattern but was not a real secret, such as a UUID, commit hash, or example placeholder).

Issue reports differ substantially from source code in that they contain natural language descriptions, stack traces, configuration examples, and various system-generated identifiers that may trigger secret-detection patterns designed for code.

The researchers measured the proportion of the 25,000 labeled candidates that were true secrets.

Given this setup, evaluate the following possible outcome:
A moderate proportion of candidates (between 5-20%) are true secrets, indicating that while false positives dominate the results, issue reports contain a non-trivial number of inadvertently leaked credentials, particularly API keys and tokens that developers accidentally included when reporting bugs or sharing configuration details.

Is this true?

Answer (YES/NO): NO